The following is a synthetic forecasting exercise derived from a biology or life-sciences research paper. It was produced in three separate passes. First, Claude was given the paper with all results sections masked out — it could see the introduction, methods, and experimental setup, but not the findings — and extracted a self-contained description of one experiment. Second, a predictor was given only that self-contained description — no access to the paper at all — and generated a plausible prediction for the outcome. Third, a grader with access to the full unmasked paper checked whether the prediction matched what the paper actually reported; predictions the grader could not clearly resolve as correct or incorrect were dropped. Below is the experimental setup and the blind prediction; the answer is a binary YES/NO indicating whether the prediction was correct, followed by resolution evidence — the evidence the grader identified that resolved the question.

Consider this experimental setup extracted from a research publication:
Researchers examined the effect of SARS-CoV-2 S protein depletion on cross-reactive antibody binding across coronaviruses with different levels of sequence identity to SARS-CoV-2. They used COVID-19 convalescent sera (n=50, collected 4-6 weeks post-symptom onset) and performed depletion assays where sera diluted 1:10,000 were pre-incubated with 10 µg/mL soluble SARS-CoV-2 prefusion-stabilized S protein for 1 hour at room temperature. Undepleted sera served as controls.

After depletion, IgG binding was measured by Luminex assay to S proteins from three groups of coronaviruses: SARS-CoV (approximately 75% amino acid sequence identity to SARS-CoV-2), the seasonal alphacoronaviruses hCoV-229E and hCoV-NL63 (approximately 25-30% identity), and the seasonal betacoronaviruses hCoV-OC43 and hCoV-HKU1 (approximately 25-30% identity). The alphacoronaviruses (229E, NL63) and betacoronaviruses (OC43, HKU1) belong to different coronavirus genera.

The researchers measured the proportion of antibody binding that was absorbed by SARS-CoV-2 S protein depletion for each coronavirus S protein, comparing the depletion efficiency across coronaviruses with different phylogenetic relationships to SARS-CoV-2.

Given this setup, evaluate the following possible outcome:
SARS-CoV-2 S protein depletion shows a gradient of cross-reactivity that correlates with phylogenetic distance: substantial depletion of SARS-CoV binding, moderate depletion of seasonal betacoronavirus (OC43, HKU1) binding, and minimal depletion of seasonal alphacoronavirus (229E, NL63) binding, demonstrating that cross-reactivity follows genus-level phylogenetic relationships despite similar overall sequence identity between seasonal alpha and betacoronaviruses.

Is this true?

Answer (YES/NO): NO